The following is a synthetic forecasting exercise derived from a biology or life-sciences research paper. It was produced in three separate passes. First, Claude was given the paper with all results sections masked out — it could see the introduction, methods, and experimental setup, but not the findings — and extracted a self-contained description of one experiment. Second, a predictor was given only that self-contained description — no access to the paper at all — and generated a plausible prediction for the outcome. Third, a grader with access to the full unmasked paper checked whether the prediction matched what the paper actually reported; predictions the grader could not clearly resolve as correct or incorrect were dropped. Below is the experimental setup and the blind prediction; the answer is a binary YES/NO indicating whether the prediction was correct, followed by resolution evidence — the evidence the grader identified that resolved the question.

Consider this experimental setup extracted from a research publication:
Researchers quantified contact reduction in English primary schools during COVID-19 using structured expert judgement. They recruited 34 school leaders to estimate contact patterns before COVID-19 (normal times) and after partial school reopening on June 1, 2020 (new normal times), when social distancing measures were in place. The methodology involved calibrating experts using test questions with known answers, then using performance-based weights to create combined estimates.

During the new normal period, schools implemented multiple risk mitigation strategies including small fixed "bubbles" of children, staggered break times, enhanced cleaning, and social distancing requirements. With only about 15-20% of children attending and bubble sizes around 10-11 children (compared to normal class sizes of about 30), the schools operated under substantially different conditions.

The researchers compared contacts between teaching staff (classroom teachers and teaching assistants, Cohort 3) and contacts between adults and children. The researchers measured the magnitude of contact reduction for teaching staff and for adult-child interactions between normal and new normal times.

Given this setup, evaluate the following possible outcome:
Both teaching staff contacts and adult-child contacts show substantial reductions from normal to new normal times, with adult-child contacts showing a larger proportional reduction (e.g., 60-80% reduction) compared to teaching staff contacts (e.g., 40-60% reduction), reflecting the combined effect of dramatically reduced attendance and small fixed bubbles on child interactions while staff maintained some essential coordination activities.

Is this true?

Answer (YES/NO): NO